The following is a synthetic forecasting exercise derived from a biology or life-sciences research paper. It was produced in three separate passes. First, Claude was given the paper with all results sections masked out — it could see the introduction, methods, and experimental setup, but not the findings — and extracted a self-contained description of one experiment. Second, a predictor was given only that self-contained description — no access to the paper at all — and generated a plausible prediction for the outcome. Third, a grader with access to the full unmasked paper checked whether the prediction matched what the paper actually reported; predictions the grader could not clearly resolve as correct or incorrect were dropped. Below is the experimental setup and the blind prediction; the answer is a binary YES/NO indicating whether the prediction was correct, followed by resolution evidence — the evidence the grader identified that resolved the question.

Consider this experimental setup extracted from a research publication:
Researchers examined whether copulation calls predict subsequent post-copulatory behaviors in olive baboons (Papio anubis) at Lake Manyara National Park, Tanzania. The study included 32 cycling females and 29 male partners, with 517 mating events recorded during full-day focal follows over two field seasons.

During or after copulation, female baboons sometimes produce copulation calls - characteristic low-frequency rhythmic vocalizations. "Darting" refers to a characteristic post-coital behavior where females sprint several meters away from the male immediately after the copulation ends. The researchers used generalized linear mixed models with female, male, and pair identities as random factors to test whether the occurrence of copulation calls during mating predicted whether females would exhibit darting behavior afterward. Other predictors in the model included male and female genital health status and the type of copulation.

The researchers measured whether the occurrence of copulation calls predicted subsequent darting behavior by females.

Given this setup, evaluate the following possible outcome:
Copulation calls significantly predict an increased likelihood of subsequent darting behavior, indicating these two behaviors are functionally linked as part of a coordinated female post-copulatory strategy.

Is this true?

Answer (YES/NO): YES